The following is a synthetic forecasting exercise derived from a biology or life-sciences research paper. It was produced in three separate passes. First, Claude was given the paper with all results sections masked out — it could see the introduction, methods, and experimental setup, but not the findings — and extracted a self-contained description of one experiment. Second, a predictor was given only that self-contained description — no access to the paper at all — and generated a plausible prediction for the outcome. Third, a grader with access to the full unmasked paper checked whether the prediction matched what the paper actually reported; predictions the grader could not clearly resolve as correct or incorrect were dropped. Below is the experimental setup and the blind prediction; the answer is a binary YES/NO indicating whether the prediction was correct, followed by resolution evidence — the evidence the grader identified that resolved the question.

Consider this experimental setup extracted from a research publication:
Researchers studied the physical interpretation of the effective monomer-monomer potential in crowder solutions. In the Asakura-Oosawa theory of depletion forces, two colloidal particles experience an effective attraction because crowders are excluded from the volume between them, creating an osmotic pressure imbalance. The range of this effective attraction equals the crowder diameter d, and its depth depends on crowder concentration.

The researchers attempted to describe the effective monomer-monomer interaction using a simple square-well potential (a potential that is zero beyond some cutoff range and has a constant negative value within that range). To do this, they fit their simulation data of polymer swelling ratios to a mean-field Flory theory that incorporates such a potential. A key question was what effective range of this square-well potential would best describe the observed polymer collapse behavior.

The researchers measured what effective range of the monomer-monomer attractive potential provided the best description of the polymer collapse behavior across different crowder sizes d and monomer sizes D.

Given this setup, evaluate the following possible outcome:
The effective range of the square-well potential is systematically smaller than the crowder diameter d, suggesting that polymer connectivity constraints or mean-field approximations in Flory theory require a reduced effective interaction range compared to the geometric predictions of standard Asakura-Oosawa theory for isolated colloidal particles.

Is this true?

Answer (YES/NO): NO